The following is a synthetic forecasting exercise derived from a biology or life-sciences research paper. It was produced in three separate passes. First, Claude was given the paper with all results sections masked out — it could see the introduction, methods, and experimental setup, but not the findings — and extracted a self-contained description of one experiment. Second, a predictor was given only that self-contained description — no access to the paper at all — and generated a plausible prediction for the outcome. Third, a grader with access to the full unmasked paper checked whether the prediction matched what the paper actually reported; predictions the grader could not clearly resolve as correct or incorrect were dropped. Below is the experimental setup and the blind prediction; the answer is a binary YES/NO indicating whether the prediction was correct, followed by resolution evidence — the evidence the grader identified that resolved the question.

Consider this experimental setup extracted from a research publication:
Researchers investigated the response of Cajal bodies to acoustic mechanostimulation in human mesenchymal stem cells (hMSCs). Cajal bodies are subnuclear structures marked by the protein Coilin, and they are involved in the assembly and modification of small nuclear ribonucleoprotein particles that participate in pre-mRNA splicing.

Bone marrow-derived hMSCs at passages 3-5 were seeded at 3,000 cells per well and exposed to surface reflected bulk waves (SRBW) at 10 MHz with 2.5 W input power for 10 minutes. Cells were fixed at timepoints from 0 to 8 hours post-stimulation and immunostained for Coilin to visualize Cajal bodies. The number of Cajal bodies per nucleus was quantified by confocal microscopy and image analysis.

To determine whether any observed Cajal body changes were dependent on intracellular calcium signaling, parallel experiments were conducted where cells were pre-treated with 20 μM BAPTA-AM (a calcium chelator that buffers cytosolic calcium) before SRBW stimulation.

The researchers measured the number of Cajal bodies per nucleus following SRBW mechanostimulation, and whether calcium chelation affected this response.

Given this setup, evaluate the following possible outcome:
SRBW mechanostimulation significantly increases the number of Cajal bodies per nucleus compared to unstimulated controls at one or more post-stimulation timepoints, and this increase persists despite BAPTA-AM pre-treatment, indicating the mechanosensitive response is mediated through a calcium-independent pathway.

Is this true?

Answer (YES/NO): NO